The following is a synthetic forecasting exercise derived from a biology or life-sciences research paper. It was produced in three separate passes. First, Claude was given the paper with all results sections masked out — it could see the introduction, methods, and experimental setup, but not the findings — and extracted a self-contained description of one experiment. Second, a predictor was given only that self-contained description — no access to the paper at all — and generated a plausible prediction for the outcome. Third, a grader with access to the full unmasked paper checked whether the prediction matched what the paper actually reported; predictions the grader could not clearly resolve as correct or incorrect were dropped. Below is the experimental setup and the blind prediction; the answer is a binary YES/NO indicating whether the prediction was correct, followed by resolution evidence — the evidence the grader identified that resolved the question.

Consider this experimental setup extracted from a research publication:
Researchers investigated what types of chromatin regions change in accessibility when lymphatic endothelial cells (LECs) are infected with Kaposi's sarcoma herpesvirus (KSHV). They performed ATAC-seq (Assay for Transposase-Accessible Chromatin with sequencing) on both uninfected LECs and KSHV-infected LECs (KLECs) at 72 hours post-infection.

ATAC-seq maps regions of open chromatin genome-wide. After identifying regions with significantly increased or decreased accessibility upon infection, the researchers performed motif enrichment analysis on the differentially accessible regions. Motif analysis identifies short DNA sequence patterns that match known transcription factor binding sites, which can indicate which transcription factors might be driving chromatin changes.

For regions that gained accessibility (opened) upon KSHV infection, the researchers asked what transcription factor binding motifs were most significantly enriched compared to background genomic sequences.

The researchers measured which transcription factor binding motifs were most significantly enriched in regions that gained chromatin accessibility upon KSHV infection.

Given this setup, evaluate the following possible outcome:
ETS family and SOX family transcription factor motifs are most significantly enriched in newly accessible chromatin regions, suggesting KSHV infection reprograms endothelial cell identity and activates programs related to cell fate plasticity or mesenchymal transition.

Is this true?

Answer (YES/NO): YES